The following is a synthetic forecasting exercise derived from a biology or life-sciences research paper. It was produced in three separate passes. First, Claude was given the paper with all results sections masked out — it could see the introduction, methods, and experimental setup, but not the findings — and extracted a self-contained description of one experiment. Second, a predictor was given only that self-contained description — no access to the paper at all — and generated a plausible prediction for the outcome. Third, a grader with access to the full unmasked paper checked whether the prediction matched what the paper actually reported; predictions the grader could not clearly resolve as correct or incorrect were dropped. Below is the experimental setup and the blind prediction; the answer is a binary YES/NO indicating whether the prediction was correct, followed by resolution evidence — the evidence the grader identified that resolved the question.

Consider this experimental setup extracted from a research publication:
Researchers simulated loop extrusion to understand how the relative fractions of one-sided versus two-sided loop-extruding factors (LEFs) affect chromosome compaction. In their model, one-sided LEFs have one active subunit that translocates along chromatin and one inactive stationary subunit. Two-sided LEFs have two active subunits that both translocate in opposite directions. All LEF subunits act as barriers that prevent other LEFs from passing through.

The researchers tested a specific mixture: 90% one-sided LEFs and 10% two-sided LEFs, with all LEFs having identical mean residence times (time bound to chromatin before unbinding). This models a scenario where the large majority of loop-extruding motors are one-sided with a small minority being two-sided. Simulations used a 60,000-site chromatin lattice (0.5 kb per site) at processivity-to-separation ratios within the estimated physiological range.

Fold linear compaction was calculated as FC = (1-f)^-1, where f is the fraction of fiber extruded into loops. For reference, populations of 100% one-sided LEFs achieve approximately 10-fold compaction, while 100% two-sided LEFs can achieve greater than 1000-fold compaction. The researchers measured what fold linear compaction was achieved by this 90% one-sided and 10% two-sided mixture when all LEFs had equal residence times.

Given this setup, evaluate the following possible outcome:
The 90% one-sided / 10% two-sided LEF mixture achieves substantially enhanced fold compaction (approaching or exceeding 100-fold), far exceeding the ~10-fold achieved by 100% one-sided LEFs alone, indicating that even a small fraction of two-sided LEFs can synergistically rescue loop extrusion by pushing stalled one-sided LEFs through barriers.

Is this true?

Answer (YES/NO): NO